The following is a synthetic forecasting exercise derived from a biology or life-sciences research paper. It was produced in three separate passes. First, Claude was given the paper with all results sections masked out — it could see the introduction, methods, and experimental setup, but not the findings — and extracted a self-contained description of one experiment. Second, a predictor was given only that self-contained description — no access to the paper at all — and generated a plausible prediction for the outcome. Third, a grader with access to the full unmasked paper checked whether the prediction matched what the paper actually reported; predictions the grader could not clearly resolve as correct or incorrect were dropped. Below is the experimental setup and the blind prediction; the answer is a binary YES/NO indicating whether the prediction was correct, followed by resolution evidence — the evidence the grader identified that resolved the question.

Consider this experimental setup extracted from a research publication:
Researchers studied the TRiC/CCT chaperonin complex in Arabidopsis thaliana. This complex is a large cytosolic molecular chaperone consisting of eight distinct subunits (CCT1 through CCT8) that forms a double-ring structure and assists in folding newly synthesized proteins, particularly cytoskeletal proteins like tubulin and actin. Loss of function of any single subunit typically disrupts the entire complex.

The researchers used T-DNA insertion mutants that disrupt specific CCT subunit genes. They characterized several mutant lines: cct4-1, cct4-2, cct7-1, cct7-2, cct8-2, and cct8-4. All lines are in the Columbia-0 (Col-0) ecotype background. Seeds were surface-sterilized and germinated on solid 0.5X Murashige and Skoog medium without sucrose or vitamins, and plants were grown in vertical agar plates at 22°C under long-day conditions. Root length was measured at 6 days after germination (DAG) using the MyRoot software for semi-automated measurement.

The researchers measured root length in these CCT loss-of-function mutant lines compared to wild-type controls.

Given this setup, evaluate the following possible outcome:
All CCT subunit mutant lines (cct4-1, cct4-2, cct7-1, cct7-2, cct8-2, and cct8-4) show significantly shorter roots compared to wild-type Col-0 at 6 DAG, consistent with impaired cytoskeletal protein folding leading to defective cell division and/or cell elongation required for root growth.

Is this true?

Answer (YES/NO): NO